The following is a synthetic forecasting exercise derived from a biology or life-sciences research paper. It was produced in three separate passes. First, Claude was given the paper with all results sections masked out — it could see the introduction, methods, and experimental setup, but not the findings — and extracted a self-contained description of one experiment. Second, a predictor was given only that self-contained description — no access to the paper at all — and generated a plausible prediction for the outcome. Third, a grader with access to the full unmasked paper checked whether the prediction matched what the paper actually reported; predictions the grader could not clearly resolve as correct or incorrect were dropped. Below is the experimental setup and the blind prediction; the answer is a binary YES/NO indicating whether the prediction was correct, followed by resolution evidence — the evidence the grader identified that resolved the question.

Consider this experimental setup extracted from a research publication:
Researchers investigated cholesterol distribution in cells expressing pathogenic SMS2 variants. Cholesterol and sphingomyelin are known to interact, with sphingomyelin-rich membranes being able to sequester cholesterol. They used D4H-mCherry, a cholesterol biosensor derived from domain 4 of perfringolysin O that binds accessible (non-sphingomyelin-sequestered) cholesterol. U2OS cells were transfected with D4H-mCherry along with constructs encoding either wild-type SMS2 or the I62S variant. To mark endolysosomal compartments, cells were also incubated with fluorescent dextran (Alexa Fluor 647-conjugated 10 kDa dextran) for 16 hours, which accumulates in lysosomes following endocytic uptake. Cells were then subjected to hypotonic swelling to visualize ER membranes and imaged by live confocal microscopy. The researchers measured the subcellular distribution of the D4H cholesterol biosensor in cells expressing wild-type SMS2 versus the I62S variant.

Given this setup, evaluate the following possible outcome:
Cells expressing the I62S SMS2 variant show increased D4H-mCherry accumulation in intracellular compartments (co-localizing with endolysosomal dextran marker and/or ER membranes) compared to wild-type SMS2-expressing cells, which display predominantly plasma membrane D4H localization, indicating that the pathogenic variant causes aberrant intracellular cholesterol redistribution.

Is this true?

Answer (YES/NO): YES